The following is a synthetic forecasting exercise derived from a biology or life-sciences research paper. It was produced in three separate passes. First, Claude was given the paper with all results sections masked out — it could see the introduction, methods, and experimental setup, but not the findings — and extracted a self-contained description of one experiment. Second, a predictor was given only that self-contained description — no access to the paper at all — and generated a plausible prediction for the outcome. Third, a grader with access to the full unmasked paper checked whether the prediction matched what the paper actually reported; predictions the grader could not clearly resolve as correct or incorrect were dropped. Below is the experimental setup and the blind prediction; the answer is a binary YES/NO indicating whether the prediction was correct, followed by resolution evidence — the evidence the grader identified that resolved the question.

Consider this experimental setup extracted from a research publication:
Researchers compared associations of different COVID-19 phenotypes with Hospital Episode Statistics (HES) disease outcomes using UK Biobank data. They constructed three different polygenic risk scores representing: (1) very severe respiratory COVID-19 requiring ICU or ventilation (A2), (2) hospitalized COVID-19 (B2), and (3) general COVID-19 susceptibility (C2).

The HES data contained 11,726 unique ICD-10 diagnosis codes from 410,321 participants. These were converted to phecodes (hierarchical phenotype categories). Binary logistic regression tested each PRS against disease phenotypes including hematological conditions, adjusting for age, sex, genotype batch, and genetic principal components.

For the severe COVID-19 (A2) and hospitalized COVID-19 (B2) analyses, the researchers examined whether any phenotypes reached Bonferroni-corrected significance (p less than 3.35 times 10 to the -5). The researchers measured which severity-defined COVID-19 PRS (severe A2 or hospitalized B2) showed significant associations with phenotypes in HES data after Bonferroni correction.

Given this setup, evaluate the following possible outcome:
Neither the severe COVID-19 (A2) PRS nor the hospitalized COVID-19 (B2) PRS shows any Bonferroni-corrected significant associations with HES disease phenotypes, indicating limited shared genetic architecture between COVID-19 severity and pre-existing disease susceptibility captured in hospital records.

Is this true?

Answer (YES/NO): YES